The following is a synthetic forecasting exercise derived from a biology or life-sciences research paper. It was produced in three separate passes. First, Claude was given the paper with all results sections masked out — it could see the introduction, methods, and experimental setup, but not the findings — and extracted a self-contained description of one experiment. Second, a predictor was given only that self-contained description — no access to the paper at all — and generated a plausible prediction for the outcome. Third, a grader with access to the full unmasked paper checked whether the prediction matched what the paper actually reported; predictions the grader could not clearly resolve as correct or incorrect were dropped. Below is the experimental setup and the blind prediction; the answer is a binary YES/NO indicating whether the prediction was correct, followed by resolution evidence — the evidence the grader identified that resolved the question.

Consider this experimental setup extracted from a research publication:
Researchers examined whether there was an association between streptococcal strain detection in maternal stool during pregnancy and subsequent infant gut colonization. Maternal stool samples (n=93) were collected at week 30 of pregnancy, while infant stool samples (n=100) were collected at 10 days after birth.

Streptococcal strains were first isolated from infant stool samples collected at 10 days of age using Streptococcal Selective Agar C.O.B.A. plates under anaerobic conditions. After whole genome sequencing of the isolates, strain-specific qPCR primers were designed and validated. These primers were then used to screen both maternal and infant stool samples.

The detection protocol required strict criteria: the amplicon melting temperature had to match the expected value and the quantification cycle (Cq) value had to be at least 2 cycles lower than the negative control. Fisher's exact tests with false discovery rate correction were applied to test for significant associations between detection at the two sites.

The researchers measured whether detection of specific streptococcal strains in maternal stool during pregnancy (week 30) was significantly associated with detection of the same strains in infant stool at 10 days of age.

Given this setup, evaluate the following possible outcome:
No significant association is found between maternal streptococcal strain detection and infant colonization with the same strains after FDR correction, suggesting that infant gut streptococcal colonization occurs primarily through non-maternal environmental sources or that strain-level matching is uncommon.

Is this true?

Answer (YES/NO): YES